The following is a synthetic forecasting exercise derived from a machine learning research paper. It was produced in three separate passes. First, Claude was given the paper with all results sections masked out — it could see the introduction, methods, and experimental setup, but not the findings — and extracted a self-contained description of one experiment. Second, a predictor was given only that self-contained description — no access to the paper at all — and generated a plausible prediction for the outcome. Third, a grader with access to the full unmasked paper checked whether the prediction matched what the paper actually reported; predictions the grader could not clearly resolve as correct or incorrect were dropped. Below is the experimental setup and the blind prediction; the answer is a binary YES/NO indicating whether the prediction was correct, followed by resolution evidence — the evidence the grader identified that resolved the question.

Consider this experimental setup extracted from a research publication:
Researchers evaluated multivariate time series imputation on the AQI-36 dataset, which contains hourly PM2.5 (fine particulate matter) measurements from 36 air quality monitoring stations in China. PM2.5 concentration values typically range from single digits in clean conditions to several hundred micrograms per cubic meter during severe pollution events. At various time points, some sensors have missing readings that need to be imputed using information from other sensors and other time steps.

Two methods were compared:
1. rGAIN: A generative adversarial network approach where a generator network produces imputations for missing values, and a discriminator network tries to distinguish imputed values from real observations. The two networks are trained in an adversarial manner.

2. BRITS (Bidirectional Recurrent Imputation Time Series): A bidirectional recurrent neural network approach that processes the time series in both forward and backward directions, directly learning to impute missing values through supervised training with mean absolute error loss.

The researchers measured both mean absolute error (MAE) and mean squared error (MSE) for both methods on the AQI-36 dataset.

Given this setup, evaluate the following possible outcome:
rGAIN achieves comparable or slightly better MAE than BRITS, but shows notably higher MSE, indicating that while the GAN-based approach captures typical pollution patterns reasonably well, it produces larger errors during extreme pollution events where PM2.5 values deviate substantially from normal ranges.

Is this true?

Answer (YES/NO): NO